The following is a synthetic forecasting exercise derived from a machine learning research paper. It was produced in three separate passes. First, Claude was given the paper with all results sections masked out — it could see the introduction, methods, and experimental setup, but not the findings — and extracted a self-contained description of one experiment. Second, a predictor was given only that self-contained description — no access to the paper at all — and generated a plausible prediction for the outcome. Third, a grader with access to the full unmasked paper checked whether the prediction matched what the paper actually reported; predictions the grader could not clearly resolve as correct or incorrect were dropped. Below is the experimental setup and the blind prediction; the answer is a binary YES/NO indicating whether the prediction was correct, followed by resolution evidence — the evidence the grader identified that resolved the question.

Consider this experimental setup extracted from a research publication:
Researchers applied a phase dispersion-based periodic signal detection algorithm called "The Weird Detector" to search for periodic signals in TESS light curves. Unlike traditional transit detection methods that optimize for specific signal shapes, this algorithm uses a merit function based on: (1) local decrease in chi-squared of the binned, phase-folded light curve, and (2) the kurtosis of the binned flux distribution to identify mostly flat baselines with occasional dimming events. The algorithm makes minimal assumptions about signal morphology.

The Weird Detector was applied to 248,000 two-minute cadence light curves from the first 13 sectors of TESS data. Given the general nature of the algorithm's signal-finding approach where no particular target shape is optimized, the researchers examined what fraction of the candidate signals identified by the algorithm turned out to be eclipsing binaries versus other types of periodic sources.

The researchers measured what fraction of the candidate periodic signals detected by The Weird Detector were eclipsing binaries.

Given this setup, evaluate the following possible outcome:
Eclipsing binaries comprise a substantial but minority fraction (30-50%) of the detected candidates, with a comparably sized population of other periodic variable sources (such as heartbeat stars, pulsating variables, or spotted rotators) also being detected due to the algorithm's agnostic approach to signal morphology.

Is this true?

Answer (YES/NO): NO